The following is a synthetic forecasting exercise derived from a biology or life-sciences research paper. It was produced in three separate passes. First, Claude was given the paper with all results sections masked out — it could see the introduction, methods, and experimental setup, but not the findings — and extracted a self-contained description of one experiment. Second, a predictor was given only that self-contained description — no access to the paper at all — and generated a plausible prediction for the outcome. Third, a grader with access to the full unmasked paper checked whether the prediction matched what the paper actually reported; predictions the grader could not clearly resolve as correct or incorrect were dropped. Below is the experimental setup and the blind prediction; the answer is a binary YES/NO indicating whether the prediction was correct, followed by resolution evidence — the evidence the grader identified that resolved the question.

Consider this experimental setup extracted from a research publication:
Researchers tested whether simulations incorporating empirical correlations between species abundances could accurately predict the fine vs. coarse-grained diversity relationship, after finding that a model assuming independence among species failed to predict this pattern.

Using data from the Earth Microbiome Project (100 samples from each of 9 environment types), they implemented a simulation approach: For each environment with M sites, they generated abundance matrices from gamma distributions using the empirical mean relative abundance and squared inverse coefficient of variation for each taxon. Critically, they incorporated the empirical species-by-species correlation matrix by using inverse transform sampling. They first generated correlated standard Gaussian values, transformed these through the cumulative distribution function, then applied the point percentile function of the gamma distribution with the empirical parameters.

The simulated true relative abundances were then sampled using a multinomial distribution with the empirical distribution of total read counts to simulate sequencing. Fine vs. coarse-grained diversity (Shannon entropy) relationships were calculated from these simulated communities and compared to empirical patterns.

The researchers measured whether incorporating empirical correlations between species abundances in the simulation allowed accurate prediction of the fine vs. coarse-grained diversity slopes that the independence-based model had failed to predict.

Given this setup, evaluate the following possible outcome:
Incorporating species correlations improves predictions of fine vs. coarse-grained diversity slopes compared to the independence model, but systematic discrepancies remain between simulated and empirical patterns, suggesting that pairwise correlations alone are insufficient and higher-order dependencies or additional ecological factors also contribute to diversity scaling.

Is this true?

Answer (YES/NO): NO